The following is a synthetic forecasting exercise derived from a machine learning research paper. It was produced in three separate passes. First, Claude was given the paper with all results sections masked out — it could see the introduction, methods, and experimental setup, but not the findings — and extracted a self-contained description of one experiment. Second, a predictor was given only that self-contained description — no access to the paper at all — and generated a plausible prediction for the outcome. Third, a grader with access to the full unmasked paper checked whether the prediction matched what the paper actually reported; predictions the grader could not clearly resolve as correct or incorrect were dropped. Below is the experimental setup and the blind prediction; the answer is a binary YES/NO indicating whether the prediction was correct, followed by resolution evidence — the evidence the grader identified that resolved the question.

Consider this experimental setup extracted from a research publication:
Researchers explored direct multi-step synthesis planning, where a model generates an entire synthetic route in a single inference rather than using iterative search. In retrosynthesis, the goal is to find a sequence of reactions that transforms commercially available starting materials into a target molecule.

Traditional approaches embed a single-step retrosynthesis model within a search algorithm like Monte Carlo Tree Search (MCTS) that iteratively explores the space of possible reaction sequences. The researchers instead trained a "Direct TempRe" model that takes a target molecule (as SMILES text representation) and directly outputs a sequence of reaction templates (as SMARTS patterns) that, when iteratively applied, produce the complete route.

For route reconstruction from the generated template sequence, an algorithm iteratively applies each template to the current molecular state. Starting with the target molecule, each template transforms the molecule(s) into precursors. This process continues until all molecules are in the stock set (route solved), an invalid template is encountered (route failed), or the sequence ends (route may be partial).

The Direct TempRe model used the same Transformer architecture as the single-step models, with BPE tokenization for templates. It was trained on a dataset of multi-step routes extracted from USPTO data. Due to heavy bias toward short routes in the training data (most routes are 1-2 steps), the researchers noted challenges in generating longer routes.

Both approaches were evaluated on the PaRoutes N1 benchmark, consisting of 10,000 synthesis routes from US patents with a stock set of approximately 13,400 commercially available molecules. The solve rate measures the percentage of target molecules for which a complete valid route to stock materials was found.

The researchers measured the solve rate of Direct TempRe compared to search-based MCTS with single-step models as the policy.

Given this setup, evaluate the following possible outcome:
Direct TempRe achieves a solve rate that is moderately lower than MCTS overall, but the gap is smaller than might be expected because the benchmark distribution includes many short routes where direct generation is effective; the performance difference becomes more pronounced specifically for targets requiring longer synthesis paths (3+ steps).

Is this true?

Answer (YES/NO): NO